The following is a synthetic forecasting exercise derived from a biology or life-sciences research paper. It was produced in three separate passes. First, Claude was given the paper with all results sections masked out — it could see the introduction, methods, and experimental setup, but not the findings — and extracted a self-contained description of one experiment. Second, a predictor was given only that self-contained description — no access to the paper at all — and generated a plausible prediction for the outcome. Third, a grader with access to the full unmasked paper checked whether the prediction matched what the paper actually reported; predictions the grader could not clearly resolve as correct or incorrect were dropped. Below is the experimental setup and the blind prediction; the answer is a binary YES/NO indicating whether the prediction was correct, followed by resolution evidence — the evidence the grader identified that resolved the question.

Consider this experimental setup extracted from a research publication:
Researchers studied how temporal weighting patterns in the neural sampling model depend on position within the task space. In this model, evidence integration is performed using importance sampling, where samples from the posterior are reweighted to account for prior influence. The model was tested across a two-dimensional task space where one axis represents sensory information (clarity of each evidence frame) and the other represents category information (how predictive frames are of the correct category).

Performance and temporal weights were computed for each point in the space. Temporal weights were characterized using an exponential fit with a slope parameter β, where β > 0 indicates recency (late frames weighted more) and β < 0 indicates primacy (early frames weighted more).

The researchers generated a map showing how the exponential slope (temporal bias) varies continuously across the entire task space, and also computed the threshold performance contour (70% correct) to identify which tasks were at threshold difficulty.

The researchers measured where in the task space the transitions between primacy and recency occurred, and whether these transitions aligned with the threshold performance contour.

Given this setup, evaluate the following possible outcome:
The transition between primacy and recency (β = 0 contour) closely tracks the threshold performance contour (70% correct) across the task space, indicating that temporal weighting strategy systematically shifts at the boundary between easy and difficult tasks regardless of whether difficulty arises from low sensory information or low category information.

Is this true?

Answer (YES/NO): NO